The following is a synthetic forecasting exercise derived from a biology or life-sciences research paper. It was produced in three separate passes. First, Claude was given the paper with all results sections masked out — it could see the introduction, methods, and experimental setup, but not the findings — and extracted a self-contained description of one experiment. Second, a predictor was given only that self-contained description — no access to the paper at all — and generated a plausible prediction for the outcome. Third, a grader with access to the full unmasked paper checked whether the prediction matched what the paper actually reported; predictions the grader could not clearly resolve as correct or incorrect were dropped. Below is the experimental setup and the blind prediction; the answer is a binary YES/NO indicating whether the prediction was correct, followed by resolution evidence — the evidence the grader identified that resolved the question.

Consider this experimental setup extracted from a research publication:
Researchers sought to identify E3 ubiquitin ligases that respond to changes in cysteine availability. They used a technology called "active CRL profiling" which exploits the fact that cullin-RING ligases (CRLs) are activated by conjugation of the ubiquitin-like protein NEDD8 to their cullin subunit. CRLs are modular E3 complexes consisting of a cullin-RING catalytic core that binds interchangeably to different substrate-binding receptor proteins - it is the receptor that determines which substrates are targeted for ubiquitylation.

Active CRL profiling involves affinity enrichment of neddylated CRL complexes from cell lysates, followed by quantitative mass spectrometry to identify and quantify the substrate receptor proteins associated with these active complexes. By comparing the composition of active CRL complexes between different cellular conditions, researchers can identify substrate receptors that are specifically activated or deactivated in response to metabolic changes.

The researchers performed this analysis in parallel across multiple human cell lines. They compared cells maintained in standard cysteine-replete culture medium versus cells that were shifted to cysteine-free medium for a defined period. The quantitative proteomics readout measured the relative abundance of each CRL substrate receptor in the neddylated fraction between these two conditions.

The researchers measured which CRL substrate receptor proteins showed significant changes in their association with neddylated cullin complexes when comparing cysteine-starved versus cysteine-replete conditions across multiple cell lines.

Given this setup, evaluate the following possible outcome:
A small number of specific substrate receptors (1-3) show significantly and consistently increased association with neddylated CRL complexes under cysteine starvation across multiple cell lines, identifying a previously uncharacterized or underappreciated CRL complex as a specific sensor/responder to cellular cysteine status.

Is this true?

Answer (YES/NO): YES